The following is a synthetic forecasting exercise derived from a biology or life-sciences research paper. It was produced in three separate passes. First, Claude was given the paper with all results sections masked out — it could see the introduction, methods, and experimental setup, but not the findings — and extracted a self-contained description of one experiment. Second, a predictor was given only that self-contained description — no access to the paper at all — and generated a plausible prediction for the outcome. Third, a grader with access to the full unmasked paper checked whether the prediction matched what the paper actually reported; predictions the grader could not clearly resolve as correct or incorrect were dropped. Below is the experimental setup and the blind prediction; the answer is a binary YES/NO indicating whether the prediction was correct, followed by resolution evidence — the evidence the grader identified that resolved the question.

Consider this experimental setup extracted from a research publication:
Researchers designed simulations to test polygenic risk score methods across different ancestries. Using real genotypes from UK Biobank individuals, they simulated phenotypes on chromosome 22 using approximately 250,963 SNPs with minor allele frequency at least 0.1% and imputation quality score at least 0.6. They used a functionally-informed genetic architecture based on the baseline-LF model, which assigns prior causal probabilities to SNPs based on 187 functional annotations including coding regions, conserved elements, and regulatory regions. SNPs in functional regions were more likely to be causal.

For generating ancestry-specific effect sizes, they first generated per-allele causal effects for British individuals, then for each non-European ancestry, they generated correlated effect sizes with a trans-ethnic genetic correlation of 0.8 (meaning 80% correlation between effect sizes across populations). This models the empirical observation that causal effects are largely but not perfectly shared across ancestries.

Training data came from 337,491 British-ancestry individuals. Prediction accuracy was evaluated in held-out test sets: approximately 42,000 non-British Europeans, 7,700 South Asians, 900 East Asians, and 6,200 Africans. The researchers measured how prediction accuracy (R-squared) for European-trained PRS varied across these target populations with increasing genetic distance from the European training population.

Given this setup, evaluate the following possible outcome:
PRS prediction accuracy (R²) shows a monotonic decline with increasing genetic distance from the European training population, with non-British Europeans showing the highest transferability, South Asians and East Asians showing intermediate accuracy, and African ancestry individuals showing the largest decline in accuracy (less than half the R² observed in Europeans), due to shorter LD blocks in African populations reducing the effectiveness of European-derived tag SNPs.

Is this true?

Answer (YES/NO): YES